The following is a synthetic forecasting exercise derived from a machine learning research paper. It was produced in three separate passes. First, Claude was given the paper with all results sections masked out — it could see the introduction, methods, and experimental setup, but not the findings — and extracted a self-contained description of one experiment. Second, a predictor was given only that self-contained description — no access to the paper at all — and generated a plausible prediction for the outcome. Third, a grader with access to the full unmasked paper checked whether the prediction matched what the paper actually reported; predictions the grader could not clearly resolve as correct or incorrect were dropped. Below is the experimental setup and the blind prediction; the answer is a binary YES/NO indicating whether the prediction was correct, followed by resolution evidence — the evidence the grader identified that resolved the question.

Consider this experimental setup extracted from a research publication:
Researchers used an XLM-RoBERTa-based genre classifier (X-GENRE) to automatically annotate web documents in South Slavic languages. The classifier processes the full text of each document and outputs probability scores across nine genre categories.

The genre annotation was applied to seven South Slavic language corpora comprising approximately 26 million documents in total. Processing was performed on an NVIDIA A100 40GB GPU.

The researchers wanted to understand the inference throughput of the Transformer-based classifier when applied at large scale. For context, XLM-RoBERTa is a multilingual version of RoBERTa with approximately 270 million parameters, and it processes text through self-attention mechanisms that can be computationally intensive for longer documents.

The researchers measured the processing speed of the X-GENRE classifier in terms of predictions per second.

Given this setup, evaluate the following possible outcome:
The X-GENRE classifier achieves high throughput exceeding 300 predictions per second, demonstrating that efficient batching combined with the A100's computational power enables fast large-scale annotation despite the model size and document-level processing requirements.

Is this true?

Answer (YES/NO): YES